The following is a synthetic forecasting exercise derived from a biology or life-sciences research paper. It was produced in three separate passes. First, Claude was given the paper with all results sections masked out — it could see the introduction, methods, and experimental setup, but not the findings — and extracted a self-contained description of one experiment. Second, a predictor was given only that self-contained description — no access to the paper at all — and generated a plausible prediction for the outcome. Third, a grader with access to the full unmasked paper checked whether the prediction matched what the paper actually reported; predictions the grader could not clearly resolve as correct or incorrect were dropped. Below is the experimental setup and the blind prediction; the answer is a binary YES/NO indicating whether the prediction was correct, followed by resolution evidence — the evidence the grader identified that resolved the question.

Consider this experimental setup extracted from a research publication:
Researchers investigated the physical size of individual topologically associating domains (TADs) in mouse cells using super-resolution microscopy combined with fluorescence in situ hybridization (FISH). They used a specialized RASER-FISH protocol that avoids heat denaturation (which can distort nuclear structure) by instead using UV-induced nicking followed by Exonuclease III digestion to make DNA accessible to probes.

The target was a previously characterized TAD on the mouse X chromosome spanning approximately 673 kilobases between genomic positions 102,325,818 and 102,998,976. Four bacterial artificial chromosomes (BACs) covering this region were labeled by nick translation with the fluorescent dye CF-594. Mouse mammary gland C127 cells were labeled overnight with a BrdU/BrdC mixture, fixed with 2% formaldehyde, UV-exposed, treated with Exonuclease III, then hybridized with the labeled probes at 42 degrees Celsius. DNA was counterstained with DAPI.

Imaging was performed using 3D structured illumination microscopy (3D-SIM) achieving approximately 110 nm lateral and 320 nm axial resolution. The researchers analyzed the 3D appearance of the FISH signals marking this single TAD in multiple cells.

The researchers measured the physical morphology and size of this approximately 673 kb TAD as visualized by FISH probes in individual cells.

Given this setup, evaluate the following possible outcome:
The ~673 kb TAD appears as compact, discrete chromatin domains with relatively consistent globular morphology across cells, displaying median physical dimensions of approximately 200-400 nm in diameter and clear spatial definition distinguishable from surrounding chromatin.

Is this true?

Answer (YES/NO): NO